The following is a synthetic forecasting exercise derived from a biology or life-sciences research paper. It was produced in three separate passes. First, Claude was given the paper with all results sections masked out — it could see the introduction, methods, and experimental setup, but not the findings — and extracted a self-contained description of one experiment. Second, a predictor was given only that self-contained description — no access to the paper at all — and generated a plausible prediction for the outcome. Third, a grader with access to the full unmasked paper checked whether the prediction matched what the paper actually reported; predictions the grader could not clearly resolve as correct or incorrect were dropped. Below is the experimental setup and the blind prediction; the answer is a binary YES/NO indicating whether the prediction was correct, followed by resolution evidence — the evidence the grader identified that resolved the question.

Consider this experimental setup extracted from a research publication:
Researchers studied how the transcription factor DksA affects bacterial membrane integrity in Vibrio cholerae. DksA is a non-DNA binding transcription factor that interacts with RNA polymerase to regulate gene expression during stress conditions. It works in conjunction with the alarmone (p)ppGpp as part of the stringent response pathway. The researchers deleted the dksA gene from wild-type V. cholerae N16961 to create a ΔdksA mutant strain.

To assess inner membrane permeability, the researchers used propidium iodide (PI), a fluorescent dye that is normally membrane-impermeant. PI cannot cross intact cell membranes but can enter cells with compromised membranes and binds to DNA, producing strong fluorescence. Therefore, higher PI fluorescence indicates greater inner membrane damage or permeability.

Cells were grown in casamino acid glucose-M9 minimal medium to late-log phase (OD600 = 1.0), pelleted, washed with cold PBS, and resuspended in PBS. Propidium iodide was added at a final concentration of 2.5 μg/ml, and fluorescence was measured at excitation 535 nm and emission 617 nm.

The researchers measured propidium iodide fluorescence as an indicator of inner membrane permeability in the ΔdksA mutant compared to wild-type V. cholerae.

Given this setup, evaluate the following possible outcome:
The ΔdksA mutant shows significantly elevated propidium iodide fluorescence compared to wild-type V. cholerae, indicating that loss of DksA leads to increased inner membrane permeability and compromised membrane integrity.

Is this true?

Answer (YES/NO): YES